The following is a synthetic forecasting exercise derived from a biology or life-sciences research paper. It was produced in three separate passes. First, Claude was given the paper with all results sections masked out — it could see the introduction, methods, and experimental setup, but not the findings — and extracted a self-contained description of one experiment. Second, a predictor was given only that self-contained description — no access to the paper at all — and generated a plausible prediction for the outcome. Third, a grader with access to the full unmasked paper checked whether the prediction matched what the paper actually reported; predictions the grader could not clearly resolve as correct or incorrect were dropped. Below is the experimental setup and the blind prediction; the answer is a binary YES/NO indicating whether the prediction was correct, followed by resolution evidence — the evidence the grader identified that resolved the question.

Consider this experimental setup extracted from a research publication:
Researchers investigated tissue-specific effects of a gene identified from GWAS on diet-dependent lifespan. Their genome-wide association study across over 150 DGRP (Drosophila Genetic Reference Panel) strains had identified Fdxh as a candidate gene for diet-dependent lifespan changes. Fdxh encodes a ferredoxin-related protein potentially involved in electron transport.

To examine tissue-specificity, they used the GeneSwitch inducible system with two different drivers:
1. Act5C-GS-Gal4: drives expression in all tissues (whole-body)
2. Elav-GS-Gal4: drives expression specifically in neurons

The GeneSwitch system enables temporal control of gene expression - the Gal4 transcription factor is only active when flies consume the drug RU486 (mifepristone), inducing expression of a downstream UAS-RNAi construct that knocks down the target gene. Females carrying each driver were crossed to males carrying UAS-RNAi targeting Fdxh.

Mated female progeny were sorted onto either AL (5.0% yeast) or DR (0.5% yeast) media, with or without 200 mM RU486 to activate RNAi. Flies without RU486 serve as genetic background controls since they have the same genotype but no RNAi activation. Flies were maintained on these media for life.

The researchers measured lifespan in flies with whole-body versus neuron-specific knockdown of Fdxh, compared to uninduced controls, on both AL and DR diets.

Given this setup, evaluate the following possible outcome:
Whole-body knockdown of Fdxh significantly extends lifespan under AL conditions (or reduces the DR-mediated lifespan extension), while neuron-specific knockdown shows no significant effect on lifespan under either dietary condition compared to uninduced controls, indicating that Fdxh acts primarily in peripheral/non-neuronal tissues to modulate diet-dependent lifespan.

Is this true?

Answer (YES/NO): NO